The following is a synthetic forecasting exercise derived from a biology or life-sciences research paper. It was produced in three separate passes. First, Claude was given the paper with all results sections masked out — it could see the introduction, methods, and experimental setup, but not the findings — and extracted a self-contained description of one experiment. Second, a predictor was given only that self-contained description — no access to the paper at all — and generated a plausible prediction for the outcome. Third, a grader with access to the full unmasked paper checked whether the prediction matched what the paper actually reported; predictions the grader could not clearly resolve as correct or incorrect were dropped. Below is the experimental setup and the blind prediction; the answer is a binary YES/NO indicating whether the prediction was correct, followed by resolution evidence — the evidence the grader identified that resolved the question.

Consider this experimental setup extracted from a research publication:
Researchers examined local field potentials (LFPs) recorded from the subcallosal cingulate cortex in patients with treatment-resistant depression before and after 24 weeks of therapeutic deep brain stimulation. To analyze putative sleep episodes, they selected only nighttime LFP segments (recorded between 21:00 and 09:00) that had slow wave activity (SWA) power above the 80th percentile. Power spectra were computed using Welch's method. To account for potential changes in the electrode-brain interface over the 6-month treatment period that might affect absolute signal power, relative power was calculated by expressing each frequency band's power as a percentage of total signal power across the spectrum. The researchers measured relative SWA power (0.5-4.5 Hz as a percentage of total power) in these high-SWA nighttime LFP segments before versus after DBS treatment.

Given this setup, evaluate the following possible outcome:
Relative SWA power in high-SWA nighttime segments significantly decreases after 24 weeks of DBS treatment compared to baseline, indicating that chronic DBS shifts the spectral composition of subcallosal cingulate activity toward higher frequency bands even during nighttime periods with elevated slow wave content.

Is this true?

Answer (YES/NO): NO